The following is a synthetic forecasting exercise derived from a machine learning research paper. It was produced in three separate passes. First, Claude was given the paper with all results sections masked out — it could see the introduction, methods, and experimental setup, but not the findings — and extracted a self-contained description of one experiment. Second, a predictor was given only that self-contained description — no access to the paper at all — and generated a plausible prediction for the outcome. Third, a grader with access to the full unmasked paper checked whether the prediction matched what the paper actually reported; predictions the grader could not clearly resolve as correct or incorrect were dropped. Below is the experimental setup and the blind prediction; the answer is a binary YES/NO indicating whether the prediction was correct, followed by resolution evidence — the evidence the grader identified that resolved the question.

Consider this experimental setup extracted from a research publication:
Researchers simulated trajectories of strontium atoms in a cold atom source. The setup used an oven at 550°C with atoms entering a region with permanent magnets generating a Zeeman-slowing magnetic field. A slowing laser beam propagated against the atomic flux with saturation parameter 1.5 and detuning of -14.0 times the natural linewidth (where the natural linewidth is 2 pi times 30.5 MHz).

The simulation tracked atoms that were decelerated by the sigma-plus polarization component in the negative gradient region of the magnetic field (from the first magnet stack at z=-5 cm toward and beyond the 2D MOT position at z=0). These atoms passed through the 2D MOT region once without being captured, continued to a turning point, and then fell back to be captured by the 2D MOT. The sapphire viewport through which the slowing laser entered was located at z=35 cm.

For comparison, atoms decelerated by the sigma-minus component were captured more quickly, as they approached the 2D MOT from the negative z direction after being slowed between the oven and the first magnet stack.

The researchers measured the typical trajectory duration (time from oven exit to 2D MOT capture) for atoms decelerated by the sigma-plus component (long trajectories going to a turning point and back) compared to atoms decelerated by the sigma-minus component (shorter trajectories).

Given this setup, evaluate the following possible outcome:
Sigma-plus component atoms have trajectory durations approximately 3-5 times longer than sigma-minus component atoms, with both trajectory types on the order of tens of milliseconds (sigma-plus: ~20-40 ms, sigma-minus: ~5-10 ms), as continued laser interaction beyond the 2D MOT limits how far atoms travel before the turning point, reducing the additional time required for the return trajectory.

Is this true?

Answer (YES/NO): NO